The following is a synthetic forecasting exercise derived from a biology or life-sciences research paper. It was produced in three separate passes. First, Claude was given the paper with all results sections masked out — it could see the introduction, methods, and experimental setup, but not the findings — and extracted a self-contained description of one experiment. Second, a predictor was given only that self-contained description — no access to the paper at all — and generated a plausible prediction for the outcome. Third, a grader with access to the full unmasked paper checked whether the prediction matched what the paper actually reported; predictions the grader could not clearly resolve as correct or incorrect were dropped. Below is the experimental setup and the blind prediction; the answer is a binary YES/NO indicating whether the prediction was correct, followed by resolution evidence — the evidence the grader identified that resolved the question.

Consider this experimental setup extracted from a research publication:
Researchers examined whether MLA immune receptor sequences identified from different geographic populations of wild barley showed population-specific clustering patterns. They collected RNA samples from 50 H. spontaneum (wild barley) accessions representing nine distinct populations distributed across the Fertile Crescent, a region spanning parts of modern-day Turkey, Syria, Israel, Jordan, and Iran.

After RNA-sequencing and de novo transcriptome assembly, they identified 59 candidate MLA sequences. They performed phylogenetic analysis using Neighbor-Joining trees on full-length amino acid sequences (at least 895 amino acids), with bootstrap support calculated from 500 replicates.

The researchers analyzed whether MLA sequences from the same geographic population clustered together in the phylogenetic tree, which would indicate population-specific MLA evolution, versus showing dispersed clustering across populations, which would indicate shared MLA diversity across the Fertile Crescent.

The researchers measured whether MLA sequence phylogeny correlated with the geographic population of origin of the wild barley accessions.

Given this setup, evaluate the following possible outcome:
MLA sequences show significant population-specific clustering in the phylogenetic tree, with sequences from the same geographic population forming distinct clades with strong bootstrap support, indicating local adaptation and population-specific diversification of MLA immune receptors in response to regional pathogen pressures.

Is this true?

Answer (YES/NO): NO